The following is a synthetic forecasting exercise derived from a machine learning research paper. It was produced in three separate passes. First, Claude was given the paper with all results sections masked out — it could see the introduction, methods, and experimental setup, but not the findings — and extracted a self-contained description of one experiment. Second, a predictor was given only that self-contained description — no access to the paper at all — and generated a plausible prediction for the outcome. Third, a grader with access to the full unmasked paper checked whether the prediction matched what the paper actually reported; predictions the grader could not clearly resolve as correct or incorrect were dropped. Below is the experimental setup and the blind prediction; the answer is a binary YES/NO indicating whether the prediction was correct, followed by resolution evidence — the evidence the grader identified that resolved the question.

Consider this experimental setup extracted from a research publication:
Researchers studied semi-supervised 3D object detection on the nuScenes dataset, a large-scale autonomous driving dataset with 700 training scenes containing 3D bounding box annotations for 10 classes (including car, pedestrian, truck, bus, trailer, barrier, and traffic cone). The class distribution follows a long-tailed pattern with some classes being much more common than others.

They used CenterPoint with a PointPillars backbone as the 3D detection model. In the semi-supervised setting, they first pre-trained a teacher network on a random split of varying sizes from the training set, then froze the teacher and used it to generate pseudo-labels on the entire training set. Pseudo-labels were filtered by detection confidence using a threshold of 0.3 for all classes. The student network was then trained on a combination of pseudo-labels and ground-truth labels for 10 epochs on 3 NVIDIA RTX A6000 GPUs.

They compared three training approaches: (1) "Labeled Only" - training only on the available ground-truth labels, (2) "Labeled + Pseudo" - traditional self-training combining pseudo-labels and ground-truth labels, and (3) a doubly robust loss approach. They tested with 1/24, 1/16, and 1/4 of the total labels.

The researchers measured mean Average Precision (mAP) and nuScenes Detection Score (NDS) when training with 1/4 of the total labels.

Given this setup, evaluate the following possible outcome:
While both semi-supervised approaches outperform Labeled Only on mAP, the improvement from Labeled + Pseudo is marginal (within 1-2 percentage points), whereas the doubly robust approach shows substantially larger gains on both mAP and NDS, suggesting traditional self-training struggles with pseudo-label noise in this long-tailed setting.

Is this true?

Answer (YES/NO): NO